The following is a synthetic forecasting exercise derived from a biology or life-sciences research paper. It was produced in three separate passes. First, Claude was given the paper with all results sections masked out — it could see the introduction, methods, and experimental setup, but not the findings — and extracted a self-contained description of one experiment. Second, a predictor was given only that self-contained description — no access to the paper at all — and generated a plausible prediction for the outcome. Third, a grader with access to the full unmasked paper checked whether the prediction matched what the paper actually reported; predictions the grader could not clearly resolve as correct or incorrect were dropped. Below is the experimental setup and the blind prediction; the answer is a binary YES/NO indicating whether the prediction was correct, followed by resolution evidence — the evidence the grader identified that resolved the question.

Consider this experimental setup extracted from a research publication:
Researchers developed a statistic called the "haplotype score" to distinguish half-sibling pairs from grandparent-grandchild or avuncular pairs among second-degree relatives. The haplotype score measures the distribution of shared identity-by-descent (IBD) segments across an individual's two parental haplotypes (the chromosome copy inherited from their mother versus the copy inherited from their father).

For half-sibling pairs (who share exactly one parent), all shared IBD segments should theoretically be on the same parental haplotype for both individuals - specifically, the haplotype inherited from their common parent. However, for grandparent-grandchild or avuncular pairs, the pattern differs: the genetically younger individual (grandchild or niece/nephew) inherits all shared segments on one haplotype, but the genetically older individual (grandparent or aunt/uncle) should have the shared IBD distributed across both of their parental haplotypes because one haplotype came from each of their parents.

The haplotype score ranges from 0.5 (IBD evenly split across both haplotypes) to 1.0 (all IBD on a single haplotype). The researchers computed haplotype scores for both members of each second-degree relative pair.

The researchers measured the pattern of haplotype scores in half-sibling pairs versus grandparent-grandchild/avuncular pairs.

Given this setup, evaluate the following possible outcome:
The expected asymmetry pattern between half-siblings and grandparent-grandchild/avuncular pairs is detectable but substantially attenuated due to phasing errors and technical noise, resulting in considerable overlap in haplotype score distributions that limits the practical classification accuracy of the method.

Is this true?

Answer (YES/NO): NO